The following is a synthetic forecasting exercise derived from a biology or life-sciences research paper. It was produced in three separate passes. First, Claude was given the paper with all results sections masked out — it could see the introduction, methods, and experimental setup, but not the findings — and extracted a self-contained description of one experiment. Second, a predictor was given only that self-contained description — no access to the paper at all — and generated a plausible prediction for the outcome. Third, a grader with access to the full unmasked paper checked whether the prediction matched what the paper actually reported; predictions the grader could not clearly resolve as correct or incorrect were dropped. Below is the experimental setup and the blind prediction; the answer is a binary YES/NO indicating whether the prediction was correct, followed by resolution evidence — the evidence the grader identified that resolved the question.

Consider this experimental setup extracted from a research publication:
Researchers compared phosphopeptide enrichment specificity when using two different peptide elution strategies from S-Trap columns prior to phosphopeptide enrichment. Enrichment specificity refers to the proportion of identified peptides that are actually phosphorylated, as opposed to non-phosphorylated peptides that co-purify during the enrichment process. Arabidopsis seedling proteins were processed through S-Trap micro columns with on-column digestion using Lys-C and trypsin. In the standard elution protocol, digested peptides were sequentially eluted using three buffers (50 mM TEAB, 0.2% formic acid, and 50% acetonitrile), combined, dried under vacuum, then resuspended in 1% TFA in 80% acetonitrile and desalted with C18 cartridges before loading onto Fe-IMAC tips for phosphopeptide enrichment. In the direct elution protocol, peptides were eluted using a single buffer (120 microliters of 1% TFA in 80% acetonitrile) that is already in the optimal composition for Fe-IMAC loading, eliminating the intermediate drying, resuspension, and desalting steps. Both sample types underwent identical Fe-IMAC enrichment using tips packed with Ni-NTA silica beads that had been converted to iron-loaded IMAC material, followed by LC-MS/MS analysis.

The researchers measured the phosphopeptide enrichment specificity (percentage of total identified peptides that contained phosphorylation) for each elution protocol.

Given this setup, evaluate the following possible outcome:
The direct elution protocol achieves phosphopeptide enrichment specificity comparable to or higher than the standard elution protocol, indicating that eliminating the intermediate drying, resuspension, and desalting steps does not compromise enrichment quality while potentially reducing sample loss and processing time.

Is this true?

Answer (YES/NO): YES